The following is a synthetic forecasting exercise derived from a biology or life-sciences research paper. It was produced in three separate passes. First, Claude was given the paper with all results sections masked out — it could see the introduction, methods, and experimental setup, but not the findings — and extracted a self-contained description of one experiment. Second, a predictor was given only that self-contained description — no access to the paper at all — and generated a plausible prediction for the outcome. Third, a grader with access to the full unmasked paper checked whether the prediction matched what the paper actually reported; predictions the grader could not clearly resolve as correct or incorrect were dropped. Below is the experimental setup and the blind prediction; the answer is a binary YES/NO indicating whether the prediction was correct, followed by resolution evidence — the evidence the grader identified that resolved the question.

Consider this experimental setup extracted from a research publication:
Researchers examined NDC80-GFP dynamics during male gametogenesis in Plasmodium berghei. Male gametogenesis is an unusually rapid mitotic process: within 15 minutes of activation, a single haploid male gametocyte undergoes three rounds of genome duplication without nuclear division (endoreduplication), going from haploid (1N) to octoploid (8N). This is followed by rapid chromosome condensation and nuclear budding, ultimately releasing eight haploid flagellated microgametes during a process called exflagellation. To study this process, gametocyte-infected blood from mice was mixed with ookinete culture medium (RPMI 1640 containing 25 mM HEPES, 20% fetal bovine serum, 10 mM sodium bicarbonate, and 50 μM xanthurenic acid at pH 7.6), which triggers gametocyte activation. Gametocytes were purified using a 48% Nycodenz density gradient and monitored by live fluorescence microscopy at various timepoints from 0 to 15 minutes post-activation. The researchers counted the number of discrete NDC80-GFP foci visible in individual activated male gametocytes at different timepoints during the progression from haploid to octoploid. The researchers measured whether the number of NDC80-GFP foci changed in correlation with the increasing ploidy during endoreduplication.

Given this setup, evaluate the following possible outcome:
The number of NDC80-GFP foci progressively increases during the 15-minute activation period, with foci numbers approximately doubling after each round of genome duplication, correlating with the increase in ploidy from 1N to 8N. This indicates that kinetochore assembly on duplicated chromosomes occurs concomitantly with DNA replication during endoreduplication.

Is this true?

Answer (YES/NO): YES